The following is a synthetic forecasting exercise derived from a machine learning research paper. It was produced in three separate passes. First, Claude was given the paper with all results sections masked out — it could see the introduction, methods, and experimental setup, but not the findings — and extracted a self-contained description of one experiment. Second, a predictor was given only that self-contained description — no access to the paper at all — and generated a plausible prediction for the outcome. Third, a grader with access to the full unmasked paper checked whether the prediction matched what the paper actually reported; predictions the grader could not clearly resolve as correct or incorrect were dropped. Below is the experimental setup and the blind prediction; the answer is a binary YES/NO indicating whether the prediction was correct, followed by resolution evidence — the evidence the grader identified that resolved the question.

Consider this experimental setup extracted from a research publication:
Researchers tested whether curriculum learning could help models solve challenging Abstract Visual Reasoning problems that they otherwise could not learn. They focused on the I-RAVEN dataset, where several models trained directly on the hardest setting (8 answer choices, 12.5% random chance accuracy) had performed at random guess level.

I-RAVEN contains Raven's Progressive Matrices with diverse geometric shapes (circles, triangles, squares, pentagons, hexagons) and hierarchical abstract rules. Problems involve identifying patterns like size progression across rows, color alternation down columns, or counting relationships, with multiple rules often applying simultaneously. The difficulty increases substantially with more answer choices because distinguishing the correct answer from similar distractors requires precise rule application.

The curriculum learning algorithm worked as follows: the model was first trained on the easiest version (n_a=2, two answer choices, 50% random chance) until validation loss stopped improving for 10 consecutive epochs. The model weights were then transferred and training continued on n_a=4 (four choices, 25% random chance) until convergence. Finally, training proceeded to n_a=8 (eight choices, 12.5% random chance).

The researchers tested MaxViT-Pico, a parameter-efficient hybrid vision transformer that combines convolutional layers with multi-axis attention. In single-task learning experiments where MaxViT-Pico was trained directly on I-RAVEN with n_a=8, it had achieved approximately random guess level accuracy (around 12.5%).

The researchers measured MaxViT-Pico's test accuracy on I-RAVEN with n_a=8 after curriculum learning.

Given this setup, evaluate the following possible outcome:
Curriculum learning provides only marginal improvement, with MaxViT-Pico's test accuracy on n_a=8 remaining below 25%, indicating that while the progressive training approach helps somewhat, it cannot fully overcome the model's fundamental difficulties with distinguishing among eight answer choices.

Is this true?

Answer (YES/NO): NO